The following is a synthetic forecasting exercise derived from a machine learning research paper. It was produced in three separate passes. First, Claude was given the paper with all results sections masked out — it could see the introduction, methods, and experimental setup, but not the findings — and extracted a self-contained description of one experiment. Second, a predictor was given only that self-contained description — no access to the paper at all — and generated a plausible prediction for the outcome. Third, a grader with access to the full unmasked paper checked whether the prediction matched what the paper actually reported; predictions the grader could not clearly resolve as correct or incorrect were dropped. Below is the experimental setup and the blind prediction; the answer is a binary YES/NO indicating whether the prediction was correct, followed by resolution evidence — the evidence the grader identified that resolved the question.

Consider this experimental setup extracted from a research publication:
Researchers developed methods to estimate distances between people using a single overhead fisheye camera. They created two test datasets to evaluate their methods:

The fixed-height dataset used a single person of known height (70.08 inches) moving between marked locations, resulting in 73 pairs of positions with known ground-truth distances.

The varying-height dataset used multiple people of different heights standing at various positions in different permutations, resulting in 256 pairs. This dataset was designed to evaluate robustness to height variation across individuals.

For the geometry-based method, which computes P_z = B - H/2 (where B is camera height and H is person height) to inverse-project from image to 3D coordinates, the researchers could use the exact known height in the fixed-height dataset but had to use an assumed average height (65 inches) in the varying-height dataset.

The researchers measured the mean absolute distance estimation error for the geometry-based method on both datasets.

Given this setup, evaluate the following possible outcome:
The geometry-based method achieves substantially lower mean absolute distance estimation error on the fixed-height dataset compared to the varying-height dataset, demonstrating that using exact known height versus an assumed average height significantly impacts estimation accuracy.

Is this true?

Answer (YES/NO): YES